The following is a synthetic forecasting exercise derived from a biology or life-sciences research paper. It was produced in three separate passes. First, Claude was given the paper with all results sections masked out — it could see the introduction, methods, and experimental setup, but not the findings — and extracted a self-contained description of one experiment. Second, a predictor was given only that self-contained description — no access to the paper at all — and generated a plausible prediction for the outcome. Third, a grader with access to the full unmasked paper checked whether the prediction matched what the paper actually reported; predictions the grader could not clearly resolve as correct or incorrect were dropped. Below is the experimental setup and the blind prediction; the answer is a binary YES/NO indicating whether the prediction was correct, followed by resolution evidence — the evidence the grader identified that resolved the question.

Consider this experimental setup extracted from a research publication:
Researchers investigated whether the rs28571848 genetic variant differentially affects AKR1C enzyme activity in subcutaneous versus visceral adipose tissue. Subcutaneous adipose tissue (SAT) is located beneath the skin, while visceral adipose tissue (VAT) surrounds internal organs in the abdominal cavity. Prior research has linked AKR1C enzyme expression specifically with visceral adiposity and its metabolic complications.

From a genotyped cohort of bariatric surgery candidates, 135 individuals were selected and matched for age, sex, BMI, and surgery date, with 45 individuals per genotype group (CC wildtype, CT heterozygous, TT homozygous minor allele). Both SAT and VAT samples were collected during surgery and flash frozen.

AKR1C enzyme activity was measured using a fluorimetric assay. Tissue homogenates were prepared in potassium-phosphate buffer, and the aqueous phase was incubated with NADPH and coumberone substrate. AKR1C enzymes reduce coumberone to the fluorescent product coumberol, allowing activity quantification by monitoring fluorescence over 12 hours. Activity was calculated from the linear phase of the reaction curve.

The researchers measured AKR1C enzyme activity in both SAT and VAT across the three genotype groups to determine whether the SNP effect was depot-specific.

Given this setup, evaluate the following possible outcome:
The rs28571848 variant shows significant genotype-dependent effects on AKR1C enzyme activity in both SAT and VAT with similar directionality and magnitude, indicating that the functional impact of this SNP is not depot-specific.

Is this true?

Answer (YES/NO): NO